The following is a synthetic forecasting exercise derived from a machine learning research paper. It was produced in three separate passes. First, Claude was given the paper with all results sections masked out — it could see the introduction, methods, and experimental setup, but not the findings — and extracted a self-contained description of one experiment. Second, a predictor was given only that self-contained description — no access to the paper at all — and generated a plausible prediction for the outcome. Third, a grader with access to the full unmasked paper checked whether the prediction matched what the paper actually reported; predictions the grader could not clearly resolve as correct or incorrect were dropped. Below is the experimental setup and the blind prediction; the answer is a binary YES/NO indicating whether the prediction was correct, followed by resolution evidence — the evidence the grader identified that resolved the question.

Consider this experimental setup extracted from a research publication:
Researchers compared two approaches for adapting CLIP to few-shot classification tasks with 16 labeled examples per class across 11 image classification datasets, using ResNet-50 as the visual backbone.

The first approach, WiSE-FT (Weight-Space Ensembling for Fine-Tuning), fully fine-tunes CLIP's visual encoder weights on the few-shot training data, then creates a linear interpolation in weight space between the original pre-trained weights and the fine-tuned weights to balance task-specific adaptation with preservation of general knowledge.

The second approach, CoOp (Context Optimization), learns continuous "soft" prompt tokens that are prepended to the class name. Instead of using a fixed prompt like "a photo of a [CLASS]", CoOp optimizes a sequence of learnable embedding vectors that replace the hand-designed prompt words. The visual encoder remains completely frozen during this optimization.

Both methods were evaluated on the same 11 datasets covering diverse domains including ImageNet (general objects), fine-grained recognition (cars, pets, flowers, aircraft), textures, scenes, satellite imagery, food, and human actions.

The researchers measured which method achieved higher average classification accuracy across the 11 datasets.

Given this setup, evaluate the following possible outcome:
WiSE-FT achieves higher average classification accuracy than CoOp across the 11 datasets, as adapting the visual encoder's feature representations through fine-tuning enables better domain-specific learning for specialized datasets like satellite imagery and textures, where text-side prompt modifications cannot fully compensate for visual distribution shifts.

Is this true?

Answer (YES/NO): NO